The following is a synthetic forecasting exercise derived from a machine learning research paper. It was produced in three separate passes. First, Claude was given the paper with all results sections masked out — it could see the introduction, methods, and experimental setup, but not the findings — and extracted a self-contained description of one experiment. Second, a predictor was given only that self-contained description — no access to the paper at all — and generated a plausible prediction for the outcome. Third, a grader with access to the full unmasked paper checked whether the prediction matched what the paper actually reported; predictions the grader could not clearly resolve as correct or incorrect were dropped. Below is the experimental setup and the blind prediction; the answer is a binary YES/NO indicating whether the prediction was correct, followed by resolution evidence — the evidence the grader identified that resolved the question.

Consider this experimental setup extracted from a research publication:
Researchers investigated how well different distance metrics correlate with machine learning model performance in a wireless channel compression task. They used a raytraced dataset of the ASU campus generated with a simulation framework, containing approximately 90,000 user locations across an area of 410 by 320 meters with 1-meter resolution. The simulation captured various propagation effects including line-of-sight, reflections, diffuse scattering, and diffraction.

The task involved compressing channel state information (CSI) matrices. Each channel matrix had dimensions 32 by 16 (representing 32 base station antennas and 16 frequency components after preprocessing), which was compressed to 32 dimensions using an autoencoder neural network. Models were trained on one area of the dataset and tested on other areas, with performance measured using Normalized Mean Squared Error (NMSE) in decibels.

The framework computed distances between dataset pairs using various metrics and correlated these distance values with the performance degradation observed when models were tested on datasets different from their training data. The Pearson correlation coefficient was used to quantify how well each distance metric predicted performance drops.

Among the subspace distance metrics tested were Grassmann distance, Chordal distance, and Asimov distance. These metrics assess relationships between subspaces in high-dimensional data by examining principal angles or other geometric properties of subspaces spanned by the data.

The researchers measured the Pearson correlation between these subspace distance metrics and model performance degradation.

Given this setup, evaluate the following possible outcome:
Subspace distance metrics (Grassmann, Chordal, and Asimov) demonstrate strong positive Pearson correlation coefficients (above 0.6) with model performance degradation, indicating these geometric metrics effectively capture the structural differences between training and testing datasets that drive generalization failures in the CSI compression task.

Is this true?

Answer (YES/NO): NO